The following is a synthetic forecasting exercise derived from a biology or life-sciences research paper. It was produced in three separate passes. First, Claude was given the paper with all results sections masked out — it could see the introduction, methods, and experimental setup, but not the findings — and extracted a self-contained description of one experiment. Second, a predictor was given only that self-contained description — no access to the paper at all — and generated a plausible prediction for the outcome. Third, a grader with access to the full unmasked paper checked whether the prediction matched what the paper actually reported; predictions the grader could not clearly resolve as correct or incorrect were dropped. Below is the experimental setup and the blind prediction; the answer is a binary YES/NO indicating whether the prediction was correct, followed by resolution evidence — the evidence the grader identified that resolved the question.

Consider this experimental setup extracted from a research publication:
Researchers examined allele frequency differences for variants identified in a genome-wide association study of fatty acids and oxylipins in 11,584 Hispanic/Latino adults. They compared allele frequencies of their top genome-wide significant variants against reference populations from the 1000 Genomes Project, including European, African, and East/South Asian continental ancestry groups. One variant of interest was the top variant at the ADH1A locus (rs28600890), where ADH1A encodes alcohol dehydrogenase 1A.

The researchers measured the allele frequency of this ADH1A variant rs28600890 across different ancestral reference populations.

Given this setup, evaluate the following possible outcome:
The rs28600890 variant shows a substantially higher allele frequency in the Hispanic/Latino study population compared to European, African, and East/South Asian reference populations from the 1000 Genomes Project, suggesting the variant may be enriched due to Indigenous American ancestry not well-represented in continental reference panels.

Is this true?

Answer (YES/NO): NO